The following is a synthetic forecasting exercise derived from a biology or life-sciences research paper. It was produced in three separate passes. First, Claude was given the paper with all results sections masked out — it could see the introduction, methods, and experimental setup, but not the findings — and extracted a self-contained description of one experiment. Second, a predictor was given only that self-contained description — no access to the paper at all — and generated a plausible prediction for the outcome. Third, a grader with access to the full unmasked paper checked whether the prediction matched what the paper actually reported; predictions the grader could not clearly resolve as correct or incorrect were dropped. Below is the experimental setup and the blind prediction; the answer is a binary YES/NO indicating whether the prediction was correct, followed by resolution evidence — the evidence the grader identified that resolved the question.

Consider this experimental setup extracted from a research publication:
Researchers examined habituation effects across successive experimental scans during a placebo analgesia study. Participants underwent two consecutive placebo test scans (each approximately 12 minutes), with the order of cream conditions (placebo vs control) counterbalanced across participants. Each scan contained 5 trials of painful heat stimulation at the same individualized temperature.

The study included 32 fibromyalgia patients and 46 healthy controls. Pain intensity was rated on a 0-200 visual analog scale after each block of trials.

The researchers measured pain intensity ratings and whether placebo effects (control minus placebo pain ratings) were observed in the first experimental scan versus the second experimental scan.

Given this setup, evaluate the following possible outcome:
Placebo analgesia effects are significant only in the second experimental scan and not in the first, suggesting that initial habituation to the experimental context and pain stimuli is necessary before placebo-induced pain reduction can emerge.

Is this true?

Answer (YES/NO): NO